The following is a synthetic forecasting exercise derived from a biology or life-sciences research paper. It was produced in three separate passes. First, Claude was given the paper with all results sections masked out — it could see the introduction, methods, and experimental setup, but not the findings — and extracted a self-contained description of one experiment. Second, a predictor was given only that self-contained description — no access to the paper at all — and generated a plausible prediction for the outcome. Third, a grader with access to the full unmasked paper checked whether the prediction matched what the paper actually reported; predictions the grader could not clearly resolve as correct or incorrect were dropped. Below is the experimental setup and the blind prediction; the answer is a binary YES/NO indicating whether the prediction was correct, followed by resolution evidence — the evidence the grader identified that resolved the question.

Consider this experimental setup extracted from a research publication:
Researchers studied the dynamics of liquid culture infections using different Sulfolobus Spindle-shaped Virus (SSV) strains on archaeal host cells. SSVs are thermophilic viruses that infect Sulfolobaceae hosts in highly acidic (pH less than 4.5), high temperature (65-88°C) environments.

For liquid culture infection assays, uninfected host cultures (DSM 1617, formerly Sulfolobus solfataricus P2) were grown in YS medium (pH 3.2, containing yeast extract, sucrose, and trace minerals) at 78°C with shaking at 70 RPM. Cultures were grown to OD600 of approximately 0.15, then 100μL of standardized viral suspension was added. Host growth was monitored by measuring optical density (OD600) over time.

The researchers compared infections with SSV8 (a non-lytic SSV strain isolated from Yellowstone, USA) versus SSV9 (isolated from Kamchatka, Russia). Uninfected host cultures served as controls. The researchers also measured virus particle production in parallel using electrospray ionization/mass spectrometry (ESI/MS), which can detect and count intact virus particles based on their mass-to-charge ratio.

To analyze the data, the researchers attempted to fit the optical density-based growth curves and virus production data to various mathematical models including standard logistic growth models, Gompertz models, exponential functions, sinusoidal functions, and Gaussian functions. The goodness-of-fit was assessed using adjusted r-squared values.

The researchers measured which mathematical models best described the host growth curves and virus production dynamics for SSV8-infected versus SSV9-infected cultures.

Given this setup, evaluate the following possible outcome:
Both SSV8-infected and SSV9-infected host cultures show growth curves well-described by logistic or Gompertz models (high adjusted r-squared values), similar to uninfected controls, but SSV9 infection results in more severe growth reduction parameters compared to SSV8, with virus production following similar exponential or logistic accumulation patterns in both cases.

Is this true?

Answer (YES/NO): NO